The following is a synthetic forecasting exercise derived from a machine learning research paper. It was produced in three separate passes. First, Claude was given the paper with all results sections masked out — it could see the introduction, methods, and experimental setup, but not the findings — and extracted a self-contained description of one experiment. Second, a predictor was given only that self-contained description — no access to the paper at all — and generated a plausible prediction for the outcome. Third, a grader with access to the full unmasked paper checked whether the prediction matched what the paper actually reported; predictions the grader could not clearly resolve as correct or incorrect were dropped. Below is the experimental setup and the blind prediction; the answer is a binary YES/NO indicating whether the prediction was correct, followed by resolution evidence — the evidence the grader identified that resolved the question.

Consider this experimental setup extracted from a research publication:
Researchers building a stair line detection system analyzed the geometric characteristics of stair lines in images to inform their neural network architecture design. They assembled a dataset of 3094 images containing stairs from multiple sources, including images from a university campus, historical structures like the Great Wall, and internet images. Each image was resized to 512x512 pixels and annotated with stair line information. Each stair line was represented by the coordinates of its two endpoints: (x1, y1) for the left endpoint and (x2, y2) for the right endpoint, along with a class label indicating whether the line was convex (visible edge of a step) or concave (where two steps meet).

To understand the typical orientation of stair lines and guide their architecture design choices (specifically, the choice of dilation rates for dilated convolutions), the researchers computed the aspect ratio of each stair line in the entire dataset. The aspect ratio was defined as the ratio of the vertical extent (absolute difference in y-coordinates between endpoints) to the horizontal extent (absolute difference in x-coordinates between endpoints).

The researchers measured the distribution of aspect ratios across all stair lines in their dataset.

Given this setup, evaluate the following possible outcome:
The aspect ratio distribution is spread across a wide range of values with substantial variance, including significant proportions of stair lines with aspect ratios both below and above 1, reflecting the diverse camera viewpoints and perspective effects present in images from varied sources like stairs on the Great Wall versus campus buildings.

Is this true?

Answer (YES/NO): NO